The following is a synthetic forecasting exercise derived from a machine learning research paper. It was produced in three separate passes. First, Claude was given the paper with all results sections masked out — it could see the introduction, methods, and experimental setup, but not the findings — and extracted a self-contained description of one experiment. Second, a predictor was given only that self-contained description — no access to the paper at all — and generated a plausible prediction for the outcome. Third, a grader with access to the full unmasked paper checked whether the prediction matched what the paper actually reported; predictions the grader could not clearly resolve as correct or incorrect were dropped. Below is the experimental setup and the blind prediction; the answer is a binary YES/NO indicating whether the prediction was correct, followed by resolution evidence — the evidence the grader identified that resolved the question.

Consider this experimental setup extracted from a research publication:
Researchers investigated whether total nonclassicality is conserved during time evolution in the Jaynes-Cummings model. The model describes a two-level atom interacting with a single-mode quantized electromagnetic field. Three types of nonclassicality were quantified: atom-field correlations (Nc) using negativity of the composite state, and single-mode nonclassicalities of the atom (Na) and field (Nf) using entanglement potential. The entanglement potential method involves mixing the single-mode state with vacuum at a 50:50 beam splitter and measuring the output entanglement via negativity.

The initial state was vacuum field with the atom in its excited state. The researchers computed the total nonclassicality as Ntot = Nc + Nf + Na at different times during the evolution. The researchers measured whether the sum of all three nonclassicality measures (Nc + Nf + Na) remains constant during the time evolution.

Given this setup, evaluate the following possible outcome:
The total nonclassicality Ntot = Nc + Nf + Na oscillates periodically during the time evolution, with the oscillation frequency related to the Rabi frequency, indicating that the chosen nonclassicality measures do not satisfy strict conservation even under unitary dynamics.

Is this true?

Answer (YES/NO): YES